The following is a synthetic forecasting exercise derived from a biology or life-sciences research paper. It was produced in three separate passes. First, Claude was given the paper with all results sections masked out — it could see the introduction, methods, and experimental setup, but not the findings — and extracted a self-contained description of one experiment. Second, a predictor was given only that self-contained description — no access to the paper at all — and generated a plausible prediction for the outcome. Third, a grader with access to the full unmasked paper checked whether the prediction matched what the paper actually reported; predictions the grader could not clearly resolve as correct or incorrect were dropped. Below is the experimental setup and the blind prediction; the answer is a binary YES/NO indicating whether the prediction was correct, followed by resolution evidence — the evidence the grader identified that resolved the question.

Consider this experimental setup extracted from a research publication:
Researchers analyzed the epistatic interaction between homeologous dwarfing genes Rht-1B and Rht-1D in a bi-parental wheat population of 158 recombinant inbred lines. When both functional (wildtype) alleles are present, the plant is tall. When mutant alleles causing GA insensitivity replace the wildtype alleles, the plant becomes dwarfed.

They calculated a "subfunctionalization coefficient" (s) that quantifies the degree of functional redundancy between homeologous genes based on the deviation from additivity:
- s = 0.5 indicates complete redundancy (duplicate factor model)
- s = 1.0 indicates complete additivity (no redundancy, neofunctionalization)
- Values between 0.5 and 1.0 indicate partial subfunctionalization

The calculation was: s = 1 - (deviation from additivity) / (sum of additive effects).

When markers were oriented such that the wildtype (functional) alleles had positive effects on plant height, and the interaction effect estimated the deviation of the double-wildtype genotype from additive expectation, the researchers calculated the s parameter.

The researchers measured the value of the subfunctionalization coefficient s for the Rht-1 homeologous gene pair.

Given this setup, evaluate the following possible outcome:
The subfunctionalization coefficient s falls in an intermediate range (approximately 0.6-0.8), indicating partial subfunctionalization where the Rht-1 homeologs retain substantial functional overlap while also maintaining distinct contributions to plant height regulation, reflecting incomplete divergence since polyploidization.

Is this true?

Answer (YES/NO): YES